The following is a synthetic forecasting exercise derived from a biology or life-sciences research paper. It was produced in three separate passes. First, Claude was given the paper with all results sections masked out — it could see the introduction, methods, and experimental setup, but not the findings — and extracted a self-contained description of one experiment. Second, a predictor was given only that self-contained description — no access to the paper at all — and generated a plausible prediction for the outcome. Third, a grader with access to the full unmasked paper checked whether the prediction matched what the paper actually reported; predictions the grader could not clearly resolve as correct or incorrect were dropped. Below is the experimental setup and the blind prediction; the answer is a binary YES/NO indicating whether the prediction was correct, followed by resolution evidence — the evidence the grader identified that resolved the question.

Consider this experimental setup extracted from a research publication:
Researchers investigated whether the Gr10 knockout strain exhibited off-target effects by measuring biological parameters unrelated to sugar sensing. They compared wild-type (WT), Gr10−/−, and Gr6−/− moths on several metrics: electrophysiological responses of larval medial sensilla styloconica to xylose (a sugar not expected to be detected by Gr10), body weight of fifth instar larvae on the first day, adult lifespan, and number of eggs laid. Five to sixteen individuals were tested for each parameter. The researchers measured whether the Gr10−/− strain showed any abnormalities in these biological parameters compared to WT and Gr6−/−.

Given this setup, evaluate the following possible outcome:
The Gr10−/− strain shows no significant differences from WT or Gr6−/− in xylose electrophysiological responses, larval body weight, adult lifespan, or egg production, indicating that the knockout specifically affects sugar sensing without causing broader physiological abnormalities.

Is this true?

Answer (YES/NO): YES